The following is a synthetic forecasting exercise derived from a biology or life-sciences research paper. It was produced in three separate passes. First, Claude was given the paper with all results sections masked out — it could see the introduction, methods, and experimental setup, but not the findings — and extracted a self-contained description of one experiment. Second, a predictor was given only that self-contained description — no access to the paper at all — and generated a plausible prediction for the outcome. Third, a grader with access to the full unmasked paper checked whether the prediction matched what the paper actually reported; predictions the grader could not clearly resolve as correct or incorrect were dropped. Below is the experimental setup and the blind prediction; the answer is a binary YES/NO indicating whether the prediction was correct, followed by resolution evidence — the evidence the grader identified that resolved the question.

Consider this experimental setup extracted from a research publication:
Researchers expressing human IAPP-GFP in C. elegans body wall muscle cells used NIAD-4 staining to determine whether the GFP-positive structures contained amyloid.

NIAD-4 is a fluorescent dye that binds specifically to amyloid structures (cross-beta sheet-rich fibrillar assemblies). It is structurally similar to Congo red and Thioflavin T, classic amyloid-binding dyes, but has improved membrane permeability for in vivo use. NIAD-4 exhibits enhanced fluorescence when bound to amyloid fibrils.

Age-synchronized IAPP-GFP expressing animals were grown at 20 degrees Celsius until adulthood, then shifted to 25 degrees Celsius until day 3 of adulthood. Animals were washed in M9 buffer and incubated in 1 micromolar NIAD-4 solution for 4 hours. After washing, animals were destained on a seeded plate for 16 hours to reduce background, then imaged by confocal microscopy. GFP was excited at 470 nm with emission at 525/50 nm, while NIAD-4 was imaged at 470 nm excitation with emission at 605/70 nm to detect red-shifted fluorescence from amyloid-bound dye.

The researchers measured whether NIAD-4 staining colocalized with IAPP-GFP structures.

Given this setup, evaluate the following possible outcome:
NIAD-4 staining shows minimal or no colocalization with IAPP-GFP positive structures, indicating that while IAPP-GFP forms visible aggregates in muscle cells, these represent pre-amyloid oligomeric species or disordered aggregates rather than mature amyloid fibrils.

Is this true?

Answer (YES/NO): YES